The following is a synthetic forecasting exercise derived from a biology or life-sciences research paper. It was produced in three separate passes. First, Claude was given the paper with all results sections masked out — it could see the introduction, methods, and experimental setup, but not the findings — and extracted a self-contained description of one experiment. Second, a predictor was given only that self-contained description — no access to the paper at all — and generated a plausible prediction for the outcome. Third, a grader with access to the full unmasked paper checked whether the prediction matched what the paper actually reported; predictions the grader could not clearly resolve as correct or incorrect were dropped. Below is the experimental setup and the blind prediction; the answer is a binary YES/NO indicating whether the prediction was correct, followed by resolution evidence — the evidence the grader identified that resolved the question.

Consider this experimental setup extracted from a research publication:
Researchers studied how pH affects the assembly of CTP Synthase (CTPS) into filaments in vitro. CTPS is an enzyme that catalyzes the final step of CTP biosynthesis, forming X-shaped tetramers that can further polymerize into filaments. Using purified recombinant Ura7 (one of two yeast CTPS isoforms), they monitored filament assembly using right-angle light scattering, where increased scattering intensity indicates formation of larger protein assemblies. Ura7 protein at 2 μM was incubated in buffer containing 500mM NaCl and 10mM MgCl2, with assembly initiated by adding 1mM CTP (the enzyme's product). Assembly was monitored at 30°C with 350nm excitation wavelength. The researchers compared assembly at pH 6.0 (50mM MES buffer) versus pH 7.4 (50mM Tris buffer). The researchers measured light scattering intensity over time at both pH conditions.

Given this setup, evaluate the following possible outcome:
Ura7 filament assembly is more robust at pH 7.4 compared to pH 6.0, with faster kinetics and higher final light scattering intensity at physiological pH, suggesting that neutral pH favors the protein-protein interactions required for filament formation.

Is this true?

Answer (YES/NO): NO